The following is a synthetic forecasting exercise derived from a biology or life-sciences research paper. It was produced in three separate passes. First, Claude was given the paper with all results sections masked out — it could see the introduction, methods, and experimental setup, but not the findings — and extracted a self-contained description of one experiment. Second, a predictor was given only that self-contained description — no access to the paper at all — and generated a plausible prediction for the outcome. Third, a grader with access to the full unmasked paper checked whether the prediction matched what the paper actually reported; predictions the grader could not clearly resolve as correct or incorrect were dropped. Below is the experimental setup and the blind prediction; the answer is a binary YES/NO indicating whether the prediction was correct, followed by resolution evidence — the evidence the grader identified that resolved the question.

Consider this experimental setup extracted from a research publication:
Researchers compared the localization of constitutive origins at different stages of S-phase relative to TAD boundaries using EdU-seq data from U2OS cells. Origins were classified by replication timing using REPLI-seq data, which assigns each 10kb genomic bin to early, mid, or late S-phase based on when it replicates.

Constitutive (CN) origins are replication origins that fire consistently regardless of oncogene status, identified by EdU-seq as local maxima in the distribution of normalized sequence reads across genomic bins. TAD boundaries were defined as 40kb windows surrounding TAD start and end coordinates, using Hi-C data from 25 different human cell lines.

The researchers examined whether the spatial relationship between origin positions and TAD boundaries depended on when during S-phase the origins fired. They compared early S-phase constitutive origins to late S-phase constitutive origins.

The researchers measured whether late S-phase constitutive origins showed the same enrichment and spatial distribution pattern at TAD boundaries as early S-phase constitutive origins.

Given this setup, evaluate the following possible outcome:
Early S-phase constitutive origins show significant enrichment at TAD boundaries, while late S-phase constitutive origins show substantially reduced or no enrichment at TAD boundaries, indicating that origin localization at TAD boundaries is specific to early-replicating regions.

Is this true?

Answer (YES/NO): YES